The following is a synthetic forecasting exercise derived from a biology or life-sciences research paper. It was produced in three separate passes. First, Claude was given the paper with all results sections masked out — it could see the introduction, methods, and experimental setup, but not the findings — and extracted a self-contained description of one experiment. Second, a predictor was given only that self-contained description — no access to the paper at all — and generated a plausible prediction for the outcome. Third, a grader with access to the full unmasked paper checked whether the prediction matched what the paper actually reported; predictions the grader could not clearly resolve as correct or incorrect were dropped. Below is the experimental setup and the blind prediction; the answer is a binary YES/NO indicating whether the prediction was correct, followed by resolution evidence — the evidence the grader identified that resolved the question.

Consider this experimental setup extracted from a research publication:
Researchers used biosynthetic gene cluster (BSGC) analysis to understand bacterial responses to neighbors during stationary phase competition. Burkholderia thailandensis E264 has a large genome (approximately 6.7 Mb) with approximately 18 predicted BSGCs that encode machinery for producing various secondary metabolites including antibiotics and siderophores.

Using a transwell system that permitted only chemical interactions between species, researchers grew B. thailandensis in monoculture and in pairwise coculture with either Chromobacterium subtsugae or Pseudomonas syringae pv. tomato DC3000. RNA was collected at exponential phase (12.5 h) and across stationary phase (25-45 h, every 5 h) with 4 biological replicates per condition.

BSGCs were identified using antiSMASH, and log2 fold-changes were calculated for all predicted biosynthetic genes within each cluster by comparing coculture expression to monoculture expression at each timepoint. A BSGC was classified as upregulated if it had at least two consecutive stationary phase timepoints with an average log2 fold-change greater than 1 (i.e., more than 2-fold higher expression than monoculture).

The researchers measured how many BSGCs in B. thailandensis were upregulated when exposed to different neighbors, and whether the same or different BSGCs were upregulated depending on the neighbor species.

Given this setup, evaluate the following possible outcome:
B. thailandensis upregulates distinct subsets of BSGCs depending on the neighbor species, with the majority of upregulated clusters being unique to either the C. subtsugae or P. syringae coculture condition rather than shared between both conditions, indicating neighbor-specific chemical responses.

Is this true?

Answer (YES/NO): NO